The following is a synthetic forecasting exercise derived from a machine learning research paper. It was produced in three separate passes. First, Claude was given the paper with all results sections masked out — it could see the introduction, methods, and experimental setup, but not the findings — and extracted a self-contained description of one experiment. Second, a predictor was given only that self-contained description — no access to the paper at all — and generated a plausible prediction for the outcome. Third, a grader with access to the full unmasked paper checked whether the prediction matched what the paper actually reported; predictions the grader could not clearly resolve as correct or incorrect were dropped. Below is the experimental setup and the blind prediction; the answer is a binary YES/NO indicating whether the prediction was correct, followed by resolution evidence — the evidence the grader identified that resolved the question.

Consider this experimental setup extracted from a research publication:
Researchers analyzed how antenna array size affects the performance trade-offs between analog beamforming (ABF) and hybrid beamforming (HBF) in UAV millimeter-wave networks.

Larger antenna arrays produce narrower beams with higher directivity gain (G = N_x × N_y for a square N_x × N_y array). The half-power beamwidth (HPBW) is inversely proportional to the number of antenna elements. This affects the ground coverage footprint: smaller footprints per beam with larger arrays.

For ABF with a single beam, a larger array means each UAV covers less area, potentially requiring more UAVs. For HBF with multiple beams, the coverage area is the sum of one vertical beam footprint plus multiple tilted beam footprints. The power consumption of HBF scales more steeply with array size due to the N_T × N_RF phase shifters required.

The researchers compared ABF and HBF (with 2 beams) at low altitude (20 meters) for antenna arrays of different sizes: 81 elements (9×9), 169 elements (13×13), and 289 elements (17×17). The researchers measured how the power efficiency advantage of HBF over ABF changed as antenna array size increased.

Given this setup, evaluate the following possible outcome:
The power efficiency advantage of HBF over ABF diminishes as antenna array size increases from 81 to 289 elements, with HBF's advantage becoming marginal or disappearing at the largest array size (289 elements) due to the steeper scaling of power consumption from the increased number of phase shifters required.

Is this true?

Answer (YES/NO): NO